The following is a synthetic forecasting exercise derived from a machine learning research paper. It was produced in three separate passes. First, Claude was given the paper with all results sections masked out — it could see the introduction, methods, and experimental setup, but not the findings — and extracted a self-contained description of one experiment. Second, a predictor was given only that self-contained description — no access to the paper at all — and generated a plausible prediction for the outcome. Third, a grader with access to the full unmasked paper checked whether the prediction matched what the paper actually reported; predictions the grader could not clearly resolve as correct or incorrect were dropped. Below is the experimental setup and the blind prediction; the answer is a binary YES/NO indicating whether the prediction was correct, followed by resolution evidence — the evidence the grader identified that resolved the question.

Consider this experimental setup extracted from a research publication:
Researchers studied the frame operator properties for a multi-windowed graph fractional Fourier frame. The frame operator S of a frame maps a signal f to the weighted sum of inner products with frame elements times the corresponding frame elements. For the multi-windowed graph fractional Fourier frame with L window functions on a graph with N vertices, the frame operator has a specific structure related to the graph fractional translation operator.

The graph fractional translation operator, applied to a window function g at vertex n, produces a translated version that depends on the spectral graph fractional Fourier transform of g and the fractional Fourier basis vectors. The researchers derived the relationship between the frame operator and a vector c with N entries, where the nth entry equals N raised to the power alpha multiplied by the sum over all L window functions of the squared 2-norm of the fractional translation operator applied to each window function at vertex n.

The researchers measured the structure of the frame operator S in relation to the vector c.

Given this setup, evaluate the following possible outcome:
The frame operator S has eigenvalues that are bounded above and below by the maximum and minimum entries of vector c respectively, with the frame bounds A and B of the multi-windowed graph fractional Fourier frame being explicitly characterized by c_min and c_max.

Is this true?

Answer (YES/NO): YES